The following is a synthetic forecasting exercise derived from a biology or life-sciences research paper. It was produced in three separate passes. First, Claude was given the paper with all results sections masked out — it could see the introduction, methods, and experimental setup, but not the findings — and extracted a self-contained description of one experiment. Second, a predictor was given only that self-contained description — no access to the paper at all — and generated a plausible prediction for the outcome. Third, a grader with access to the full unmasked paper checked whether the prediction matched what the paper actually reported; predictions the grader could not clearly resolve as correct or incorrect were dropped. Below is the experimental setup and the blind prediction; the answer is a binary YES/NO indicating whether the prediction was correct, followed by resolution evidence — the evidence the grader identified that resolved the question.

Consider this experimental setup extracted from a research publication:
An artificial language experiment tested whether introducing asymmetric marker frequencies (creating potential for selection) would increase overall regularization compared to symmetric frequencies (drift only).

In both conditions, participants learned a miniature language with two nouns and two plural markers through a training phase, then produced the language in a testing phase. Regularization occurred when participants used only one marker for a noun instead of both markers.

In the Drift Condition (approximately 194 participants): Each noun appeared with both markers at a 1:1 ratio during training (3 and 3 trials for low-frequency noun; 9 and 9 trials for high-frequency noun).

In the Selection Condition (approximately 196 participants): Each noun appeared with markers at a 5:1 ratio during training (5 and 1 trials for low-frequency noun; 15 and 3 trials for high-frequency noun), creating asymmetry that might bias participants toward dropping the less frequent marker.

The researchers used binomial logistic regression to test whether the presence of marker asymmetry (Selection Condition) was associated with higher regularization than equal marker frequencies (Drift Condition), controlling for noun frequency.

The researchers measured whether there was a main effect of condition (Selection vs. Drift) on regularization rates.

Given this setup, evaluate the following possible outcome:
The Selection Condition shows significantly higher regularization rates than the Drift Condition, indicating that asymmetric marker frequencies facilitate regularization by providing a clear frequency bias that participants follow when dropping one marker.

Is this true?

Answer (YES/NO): YES